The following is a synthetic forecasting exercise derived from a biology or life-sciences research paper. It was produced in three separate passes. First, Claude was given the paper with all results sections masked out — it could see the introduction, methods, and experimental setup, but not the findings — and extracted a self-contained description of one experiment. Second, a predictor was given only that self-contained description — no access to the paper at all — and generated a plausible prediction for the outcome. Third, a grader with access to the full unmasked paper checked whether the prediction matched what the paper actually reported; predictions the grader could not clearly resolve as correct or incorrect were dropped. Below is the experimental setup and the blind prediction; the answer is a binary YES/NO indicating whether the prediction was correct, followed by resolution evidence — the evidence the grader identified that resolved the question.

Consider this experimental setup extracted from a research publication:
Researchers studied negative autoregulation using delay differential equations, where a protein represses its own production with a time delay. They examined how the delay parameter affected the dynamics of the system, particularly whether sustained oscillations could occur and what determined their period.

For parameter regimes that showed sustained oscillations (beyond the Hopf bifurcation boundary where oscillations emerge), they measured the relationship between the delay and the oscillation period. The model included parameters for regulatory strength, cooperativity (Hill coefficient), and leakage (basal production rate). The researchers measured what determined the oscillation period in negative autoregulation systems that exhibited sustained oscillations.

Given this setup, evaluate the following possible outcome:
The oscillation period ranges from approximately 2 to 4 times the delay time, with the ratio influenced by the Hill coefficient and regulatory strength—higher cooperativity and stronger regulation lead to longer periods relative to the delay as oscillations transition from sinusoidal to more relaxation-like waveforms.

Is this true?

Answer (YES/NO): NO